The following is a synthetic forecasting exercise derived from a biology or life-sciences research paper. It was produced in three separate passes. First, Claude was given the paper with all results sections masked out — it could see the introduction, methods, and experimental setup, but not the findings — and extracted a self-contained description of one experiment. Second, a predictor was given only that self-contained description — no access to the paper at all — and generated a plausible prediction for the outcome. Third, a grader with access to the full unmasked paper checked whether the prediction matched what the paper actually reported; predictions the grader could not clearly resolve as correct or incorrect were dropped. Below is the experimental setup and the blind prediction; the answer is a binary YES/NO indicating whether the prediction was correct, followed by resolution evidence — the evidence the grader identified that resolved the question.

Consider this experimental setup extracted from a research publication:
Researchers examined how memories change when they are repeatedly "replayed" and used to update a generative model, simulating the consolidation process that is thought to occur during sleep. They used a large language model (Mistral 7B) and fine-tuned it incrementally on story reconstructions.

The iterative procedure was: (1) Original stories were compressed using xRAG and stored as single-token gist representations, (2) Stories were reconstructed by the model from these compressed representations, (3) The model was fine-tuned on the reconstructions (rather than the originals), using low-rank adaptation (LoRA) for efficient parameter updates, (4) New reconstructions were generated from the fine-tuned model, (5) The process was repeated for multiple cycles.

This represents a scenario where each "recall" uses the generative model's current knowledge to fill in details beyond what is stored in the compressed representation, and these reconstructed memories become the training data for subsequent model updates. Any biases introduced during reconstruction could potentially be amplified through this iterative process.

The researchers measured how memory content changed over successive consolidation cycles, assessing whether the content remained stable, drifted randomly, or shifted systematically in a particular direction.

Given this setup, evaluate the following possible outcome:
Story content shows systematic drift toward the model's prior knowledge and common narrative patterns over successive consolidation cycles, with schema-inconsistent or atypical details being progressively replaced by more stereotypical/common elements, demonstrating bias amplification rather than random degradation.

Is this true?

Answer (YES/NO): YES